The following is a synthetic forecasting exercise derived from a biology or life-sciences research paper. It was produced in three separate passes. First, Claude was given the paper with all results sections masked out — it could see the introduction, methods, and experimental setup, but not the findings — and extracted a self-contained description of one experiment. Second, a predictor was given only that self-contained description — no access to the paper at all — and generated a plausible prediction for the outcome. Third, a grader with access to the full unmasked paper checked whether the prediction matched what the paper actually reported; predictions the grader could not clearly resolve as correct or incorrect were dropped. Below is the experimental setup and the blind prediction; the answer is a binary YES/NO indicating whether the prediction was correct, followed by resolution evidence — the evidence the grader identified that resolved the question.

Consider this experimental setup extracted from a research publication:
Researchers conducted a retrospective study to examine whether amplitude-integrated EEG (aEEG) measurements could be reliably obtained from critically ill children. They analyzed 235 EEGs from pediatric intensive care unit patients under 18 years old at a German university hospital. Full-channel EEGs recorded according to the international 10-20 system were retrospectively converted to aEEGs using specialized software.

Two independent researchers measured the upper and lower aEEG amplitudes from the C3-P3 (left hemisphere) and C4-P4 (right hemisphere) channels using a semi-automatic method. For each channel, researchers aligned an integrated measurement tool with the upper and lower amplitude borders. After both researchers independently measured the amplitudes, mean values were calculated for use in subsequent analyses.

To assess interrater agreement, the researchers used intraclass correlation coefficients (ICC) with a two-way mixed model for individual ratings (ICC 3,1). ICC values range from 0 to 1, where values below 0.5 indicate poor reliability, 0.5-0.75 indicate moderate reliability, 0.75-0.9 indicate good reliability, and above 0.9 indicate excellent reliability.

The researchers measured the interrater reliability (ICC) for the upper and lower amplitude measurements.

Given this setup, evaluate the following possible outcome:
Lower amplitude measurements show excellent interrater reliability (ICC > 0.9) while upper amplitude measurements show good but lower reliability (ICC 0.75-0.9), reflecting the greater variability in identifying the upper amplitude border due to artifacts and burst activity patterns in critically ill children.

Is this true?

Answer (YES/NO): NO